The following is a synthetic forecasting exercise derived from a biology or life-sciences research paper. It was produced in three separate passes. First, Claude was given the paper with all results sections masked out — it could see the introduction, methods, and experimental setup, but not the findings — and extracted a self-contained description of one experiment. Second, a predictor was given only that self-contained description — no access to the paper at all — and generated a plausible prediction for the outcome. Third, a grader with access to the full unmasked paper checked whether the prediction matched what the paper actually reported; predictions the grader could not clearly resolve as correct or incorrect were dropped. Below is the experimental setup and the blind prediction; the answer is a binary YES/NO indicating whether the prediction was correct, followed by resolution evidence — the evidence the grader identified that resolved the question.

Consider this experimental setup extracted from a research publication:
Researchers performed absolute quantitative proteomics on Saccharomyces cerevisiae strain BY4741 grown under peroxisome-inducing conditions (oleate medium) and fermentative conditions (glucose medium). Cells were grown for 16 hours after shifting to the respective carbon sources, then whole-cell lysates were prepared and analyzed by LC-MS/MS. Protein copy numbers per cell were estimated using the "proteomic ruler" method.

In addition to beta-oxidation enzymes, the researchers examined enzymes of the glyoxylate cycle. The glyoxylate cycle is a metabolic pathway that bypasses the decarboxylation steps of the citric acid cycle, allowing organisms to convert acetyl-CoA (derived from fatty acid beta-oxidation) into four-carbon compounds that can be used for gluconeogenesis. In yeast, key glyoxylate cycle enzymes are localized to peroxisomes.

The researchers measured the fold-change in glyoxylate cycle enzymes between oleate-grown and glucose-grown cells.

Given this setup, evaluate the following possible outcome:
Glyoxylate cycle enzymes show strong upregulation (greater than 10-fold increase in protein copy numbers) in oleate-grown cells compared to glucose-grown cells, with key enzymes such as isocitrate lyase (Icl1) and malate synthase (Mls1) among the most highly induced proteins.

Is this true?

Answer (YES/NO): YES